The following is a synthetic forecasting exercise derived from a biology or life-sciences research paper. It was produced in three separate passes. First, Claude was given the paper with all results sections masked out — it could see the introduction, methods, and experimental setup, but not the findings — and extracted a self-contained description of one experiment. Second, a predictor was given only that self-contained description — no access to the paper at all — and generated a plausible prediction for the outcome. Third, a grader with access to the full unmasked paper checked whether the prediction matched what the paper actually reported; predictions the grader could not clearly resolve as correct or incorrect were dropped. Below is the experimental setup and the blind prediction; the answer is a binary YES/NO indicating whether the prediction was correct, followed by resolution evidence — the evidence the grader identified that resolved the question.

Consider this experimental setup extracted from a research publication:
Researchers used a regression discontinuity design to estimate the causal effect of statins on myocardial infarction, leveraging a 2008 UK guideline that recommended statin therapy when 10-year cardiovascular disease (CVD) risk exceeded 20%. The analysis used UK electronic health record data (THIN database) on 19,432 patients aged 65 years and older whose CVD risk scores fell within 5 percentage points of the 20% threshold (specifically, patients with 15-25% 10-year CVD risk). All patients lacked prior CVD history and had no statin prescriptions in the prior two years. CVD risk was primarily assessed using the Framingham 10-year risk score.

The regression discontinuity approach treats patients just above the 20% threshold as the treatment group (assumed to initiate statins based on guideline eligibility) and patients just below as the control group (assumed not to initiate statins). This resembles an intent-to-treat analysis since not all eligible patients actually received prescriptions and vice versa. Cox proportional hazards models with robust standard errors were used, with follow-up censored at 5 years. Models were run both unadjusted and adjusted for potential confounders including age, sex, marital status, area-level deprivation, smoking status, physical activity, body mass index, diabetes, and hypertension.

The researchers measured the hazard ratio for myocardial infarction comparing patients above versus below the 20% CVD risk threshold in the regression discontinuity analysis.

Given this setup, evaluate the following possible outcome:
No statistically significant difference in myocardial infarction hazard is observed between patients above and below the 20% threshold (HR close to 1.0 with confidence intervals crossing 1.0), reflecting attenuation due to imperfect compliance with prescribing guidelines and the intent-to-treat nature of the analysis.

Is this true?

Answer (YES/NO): NO